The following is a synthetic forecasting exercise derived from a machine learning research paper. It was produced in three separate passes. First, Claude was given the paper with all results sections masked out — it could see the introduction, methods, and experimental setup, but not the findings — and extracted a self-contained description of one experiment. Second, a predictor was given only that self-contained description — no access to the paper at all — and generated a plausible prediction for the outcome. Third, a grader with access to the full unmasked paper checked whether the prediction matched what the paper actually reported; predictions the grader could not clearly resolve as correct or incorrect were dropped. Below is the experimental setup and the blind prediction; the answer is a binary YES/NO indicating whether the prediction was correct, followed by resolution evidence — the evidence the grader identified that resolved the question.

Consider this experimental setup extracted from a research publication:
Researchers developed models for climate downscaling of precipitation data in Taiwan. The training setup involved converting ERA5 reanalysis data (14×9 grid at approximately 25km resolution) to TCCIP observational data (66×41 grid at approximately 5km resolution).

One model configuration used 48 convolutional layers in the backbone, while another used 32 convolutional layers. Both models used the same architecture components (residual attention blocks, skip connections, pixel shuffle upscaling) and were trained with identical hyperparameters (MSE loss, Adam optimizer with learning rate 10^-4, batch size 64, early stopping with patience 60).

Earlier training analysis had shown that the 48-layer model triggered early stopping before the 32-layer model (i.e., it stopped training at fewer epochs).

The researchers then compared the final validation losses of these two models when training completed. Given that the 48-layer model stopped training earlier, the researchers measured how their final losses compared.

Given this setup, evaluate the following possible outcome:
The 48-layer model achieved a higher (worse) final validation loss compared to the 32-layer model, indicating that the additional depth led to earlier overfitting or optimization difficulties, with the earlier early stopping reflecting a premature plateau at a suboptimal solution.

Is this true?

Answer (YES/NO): YES